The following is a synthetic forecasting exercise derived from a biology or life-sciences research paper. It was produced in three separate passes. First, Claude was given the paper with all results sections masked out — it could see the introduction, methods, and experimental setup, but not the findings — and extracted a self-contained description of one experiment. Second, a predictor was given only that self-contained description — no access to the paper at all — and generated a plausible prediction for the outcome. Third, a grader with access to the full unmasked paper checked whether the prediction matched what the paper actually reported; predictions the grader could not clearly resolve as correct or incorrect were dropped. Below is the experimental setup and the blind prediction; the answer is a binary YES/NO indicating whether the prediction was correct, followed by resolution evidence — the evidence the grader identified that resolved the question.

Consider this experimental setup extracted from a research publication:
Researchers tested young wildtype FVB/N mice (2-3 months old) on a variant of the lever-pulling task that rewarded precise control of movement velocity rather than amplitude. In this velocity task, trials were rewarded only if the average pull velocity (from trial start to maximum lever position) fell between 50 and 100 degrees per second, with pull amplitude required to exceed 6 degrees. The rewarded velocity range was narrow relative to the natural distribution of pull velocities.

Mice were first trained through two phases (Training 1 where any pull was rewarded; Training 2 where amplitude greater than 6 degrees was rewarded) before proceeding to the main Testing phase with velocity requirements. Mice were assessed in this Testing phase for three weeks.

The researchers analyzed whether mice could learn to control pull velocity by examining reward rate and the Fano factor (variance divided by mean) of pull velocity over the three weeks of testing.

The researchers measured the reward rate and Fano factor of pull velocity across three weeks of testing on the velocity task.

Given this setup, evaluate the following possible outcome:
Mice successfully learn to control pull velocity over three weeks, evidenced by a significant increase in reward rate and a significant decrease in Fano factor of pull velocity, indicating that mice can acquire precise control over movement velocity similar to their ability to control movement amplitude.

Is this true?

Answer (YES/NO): YES